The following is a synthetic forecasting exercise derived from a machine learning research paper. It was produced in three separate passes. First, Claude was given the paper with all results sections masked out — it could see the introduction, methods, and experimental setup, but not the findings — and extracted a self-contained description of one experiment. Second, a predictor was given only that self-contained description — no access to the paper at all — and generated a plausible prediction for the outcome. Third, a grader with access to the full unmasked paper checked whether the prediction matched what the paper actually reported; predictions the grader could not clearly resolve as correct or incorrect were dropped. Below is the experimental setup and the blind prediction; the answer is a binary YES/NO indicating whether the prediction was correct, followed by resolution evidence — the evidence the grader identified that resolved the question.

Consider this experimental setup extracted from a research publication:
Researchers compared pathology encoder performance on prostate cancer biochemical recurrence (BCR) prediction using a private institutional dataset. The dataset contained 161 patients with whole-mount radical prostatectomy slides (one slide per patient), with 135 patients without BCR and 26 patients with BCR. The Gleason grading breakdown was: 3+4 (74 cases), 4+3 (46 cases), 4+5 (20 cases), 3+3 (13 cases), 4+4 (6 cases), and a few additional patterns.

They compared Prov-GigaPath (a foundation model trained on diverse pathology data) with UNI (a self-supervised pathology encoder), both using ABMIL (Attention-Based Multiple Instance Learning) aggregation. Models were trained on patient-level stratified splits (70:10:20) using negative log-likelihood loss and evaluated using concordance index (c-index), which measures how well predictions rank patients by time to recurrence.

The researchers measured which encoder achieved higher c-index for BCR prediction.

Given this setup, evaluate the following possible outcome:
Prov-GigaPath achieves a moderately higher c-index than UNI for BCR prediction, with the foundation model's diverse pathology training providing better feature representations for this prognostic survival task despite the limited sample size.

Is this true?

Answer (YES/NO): YES